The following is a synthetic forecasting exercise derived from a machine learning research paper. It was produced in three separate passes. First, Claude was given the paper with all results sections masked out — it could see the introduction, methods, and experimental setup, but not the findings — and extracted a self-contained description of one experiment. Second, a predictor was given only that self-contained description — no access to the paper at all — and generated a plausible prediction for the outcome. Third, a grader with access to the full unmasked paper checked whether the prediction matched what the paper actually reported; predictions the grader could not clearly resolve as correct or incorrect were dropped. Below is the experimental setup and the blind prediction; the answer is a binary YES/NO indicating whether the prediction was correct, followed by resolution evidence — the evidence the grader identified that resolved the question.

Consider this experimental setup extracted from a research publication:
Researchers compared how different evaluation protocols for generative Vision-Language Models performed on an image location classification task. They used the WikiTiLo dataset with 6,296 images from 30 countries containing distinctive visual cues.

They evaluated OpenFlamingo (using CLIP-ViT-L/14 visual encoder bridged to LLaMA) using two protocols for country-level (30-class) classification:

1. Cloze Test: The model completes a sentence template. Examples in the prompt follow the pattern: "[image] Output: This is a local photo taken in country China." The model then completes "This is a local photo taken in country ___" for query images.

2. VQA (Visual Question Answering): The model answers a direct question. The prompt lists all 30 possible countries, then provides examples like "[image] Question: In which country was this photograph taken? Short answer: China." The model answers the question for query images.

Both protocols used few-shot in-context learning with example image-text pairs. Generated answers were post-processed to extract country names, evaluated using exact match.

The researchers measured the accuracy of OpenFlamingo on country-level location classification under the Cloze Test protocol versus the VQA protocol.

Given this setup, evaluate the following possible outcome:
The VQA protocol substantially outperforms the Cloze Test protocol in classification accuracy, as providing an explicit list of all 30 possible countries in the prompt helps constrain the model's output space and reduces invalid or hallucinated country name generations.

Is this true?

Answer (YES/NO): YES